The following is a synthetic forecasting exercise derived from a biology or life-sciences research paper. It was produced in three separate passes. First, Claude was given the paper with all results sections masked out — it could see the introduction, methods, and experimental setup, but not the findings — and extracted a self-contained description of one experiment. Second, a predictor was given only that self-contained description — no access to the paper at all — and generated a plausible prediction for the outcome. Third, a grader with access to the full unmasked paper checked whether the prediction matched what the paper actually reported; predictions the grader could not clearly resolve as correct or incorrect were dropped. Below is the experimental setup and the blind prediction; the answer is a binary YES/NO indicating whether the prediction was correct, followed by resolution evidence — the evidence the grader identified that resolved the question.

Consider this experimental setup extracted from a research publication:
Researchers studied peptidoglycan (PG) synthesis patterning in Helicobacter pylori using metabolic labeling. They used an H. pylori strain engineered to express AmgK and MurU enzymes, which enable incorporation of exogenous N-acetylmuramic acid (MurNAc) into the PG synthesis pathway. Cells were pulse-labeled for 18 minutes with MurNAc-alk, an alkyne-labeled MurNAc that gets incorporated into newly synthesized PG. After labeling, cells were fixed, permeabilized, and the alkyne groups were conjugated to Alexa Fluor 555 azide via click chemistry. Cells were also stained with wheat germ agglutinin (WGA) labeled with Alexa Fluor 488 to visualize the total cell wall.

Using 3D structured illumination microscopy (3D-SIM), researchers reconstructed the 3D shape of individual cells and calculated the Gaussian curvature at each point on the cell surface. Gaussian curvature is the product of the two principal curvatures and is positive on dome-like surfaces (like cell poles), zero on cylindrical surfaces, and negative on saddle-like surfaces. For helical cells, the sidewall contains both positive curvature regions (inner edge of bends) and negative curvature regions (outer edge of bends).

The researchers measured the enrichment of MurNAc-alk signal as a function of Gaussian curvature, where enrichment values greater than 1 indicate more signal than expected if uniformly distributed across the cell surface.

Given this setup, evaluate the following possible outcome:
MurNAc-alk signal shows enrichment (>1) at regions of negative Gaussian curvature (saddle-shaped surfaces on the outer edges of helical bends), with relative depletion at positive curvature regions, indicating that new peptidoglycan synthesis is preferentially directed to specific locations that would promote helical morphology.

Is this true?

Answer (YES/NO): NO